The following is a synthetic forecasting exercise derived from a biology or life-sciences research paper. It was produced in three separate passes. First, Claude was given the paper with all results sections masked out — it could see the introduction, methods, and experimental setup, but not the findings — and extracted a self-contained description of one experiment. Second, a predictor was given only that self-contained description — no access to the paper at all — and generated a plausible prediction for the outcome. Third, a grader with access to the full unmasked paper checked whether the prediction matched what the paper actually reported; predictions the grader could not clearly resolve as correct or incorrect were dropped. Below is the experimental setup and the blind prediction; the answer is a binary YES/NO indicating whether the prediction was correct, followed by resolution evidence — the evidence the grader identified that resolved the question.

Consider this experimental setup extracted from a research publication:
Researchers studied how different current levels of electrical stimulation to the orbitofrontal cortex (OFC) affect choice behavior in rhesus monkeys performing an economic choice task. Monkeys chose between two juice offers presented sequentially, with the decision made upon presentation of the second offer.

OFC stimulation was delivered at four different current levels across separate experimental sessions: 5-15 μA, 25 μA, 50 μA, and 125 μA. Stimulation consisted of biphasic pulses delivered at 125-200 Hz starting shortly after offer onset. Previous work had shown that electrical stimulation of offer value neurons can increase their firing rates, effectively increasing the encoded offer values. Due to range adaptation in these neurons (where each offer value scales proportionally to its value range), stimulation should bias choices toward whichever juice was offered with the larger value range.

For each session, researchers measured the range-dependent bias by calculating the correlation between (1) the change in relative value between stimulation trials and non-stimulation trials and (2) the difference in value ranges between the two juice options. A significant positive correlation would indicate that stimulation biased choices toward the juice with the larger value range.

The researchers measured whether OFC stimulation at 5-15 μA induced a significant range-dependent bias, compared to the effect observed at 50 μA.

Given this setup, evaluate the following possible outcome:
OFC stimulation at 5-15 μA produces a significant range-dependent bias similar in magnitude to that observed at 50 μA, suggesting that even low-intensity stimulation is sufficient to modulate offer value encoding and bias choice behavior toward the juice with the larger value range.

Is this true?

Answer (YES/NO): NO